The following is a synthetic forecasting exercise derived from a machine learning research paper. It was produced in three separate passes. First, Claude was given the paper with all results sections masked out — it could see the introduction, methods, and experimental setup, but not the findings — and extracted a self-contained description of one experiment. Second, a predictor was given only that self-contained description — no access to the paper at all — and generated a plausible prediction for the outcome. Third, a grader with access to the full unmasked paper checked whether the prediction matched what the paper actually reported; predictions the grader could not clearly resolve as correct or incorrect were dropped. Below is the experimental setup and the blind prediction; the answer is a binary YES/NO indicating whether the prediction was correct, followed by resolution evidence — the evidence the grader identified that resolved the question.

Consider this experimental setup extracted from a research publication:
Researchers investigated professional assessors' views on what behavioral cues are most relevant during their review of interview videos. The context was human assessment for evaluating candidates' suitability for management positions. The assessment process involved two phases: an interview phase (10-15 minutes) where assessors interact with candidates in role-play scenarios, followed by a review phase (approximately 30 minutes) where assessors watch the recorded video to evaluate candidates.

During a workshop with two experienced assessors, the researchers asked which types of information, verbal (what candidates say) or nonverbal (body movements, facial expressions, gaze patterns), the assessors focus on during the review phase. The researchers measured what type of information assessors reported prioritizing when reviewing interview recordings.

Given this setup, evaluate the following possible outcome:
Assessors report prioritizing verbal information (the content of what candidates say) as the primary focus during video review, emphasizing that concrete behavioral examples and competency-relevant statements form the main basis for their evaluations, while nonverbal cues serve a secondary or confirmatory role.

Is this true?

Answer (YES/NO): NO